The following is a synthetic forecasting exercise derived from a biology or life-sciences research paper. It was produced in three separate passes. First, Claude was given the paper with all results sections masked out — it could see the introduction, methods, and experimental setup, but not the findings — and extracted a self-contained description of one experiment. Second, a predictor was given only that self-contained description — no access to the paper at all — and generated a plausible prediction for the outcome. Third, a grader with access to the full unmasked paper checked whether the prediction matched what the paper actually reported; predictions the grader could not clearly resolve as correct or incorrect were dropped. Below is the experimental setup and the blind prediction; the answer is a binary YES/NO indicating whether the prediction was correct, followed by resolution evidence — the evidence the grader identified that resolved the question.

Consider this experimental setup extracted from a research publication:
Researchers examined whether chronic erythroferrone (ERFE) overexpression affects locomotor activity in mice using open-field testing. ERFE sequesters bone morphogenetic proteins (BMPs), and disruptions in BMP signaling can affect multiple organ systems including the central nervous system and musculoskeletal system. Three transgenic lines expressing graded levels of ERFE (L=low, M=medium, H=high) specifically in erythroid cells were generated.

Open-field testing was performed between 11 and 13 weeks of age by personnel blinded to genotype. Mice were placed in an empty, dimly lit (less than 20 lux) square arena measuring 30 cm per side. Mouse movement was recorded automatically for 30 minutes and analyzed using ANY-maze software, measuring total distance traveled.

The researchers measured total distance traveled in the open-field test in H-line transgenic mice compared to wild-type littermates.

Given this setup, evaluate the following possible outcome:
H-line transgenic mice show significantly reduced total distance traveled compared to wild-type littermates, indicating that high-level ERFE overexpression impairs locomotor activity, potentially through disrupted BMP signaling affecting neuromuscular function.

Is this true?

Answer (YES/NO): NO